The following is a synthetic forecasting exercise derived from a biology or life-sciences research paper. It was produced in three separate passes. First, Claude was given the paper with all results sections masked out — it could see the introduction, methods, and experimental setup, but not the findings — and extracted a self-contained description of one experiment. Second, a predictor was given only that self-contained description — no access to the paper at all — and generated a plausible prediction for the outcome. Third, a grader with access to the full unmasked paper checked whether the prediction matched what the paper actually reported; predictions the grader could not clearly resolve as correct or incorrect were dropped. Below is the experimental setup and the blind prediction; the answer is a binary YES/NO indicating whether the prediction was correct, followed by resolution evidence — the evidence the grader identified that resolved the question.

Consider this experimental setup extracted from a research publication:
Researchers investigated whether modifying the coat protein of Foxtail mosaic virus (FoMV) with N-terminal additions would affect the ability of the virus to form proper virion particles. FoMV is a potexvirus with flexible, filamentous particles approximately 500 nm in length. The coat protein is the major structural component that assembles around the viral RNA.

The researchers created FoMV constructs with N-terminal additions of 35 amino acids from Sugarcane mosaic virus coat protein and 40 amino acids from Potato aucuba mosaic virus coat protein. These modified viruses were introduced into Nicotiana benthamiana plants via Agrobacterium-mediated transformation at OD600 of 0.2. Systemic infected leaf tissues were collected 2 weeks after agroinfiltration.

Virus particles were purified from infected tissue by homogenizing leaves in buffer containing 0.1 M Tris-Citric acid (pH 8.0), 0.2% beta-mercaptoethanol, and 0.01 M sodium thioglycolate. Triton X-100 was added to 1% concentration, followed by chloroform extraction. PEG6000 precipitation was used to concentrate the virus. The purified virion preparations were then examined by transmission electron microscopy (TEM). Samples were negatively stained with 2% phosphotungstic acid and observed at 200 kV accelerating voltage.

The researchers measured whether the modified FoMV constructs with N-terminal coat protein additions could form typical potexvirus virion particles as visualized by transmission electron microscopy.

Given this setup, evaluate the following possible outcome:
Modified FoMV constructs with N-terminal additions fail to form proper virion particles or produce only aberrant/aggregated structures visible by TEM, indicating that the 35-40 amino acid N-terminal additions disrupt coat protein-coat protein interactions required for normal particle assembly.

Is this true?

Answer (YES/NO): NO